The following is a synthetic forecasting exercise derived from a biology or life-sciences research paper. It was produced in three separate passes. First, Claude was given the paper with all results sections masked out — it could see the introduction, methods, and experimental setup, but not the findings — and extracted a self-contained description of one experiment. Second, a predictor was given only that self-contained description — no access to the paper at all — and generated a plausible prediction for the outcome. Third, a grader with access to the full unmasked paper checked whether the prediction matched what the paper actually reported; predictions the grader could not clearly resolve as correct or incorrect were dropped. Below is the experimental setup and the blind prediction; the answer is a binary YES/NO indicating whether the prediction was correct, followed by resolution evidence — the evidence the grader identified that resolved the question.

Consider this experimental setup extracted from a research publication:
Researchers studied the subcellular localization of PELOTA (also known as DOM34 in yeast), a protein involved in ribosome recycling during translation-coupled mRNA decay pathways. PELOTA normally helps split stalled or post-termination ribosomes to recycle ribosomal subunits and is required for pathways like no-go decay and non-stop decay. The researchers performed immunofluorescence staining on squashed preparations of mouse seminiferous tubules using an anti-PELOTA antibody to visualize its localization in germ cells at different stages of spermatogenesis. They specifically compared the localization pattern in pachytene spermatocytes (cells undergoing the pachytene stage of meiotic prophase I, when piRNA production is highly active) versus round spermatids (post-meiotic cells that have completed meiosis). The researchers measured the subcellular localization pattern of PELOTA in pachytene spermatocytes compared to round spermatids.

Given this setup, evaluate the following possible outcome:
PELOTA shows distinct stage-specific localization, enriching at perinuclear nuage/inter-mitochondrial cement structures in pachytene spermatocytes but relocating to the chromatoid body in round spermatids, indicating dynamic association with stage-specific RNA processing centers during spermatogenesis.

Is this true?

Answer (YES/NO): NO